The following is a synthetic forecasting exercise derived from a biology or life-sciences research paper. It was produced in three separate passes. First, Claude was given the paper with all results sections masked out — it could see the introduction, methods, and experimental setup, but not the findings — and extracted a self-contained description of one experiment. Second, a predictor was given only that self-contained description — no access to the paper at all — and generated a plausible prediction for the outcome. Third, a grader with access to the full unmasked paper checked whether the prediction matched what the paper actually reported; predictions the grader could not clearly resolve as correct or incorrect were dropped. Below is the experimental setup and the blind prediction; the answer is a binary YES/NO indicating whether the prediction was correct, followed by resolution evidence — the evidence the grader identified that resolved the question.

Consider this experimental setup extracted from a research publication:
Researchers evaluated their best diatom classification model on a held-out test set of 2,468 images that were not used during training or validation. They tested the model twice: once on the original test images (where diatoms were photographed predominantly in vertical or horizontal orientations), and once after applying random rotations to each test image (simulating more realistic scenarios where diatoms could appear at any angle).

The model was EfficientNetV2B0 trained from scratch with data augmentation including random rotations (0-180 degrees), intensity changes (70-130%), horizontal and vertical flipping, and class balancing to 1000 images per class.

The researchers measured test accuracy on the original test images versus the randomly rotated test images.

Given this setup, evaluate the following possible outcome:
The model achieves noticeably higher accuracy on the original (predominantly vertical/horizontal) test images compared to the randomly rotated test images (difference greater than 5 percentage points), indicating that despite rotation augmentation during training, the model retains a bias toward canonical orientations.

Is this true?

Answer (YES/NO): NO